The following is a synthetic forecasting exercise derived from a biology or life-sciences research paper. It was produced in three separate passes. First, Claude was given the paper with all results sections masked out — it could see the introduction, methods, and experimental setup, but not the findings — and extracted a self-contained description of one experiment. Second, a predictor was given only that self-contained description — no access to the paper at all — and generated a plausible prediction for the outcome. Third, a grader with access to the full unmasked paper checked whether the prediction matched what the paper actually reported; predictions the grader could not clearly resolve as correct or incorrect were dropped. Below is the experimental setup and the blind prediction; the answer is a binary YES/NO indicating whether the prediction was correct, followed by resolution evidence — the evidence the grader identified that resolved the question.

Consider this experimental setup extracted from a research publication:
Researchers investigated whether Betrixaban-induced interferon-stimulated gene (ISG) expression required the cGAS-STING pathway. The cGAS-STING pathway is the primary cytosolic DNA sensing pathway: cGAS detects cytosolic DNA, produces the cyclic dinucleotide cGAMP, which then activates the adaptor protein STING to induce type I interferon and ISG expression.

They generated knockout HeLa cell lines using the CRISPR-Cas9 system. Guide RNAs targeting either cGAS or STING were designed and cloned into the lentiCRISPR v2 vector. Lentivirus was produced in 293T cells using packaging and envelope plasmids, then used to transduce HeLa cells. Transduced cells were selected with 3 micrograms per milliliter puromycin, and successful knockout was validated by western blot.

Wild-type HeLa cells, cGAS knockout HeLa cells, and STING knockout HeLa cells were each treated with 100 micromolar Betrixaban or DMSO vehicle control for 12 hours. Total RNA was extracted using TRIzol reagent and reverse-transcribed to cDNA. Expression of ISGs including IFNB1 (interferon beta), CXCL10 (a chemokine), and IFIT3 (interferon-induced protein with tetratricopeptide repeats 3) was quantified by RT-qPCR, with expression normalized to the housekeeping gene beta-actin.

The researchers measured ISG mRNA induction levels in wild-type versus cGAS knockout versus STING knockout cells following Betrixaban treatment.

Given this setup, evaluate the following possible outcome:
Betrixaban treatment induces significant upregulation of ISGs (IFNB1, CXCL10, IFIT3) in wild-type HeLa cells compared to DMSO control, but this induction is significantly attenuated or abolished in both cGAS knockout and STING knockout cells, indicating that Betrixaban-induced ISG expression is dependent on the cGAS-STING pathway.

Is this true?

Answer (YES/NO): YES